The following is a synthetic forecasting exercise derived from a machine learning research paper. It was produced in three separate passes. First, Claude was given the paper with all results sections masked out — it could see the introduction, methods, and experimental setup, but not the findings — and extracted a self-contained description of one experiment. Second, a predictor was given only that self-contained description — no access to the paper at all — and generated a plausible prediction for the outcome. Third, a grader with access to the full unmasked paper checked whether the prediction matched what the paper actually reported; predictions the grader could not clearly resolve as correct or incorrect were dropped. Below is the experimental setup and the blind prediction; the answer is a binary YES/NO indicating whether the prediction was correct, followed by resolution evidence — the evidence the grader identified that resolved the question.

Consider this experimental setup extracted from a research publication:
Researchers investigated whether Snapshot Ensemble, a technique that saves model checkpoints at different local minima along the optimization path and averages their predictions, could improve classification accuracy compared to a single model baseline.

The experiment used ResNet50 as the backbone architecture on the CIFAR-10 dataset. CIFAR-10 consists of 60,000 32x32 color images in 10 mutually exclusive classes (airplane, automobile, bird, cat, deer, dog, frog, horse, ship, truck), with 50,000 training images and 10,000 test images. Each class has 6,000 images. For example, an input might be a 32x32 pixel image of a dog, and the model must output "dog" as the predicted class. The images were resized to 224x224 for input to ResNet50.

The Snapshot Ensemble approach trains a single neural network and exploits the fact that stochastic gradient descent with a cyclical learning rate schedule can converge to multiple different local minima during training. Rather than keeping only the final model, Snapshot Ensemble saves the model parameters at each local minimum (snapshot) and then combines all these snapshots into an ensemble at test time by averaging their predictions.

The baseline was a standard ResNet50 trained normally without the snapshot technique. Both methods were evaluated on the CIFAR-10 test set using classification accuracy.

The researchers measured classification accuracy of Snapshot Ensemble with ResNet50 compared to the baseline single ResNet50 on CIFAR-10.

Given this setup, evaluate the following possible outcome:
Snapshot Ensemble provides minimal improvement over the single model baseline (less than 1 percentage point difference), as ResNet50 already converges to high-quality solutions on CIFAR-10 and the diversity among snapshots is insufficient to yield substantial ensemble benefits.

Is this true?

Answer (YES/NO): NO